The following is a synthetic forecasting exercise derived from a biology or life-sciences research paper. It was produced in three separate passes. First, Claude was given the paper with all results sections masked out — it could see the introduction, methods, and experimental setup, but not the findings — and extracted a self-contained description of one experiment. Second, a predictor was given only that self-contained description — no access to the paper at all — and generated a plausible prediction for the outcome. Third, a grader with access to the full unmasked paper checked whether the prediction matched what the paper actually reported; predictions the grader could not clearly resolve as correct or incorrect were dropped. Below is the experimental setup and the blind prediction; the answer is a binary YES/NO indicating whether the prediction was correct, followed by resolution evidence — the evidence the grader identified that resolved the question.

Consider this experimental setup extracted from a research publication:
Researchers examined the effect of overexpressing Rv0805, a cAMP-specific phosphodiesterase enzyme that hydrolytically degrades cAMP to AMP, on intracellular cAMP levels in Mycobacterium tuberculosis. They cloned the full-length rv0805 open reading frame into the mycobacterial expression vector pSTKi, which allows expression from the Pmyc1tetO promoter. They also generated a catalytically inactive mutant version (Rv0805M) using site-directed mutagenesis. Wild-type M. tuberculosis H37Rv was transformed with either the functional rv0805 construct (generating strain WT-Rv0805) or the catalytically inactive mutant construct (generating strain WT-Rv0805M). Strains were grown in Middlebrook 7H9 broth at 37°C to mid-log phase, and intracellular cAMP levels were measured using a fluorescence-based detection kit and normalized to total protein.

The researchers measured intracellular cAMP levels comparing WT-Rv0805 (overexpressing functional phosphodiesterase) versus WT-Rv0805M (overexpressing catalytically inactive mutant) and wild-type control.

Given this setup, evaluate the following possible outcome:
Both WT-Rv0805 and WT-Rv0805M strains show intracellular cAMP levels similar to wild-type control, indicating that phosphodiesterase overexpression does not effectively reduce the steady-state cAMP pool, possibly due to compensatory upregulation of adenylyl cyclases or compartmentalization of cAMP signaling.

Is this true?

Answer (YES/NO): NO